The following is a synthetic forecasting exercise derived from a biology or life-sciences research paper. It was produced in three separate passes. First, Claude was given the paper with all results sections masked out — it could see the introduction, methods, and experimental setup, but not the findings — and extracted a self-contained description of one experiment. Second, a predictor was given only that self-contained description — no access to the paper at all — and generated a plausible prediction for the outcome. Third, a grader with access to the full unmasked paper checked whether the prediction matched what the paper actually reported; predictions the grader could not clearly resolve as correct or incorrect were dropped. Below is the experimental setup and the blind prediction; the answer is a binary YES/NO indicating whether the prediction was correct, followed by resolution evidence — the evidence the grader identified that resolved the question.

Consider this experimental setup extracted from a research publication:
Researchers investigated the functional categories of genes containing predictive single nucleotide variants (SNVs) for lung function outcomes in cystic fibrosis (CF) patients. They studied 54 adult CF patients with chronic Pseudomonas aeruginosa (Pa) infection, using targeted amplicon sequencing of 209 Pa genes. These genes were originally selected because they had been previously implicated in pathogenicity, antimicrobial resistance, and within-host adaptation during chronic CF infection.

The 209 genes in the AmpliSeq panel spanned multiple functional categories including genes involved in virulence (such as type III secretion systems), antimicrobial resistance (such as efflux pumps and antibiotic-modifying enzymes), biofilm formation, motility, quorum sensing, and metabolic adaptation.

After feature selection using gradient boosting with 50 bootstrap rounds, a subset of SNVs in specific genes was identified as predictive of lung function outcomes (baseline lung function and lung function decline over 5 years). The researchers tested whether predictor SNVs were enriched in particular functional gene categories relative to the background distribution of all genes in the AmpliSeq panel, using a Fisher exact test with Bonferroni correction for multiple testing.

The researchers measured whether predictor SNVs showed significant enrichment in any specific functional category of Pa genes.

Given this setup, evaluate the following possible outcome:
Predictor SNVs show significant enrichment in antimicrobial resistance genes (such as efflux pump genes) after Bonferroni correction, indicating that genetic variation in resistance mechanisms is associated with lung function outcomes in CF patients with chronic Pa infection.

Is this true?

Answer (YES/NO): NO